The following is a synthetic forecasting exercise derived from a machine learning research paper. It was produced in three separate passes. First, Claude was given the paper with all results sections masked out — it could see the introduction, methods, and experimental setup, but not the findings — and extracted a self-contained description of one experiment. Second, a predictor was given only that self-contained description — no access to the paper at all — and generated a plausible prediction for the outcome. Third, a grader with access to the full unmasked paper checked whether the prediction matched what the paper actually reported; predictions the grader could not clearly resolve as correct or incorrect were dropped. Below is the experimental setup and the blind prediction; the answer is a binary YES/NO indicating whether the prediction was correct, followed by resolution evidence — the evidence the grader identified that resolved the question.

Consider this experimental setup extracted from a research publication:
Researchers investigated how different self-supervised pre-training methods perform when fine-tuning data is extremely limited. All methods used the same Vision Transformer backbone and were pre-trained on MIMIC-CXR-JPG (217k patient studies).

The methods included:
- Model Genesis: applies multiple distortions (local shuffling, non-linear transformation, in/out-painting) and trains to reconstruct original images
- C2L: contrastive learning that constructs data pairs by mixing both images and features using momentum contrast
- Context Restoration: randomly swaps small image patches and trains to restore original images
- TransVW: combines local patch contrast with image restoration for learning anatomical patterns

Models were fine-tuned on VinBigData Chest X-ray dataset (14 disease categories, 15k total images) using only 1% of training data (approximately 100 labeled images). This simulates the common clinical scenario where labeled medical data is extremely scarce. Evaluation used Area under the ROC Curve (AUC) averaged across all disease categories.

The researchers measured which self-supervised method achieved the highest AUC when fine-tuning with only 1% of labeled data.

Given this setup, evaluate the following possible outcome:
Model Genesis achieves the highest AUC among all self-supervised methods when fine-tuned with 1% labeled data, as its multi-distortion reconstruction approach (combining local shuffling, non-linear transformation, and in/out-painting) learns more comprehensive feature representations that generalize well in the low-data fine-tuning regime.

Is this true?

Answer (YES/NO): NO